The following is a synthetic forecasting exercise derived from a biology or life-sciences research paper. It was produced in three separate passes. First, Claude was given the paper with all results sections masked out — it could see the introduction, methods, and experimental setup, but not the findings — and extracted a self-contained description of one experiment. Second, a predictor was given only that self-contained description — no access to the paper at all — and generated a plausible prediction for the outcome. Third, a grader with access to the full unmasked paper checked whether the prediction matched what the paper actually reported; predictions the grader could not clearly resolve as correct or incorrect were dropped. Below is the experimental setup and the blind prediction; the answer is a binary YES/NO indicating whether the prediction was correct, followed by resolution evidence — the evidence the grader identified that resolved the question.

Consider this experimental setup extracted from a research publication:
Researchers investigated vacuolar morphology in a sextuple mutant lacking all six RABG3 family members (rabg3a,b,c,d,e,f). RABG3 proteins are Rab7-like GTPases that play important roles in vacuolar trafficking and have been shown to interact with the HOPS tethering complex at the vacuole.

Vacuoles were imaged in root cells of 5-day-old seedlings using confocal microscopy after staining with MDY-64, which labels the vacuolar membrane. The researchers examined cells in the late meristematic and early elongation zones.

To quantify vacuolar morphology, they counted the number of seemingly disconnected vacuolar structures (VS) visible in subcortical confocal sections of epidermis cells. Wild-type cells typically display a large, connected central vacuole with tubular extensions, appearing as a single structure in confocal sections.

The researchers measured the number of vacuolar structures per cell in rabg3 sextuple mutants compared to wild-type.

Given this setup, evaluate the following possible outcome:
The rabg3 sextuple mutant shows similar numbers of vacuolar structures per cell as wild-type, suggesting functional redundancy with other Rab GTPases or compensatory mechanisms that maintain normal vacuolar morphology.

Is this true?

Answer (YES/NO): NO